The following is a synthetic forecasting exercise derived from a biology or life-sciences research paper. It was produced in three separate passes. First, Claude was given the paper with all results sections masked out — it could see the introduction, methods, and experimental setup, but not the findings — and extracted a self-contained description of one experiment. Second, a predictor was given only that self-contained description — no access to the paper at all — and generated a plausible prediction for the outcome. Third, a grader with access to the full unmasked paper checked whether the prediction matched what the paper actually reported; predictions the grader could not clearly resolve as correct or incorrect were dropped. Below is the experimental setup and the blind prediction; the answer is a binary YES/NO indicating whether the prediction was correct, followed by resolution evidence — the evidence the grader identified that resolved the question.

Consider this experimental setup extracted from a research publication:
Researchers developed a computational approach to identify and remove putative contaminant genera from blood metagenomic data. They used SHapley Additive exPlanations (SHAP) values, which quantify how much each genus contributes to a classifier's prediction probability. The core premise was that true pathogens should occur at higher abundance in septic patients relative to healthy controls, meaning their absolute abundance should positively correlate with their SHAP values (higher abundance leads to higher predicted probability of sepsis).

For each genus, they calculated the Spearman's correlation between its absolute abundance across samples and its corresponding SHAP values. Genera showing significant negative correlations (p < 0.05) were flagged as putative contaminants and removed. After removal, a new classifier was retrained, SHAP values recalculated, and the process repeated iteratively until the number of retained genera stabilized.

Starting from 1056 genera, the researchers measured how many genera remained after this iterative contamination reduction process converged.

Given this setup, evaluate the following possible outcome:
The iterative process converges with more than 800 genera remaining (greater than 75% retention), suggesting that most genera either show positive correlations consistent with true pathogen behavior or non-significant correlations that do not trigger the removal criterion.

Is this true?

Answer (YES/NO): NO